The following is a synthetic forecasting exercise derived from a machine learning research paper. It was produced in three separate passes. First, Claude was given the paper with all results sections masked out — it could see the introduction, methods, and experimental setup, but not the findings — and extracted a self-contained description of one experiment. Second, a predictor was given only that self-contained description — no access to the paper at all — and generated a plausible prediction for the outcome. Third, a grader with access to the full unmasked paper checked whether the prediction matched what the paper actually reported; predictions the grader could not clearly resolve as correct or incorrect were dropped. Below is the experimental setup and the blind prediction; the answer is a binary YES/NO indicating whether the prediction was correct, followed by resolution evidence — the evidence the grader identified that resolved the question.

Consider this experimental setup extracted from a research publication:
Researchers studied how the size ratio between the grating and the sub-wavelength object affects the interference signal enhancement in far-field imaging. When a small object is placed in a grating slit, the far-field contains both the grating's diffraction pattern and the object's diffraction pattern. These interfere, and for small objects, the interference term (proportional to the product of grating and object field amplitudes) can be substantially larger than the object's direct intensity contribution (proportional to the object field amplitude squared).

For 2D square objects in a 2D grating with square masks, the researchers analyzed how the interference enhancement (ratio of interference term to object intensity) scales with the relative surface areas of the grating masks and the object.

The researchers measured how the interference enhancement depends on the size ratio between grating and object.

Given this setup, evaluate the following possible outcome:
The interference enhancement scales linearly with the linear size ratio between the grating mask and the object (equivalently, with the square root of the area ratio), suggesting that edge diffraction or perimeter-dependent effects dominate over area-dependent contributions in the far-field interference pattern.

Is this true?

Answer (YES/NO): NO